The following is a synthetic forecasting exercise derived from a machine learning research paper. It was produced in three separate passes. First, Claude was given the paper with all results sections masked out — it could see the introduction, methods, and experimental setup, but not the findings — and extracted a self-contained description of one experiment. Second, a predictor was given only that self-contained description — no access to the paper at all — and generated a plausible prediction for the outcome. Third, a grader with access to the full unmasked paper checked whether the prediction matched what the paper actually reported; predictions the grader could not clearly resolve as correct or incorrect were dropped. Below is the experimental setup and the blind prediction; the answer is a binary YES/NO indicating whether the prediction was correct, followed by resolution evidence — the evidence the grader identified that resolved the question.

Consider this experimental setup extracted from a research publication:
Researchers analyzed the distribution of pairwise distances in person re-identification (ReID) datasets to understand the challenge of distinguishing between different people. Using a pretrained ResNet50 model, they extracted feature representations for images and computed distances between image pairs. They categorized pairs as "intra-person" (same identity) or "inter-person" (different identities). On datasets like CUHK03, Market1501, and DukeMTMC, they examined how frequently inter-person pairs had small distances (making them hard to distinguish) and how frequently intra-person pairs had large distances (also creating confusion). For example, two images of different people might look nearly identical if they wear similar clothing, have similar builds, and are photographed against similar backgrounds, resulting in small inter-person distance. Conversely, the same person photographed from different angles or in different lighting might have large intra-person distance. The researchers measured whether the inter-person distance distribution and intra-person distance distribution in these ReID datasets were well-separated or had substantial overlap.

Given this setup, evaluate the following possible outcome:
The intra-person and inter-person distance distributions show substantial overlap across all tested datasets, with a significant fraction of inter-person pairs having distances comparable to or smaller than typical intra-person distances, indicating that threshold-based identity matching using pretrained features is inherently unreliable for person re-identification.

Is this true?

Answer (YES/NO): YES